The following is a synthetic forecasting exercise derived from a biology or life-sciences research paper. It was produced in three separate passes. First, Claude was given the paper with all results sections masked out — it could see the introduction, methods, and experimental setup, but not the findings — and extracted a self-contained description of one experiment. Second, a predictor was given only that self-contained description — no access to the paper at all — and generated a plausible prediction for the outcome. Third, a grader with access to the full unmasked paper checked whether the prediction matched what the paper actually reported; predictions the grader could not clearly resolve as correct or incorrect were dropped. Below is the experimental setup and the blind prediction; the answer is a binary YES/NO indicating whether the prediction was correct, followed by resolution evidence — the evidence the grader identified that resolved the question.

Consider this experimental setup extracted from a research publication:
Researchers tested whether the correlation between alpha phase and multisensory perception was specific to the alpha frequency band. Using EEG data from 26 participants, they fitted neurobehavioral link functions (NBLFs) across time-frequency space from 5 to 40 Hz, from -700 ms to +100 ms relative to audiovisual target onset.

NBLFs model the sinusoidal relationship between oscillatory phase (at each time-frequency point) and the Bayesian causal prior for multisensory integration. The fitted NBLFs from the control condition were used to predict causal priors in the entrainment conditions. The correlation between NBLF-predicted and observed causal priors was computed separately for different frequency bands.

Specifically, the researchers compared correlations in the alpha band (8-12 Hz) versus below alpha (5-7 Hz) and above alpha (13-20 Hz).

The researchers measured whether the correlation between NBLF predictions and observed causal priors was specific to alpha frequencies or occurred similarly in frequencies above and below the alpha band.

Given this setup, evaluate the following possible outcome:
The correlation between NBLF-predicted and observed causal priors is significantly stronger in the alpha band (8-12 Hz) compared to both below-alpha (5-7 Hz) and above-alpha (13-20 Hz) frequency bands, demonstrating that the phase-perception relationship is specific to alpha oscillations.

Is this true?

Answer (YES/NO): YES